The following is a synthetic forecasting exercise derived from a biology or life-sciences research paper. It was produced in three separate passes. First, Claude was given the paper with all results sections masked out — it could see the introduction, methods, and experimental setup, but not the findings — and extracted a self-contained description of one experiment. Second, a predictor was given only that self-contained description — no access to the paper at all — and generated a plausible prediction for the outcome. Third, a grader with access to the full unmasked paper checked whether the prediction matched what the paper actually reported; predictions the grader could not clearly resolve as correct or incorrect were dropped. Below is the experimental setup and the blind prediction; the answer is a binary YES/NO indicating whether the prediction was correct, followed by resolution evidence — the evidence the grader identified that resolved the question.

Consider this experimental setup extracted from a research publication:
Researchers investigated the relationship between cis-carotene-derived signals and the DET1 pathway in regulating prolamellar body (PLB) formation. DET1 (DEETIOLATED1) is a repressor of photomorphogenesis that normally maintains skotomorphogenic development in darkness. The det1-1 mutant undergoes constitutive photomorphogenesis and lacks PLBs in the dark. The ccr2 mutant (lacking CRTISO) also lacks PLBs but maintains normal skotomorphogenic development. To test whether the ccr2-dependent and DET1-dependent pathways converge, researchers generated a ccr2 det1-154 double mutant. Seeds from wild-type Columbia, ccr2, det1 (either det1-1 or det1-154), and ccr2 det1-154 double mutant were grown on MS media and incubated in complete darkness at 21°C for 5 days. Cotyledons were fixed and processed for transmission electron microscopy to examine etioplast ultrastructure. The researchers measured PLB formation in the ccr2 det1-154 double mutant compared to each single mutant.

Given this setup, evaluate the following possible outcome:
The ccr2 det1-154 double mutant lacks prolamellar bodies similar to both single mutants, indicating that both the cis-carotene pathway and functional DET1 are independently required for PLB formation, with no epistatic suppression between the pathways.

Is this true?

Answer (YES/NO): NO